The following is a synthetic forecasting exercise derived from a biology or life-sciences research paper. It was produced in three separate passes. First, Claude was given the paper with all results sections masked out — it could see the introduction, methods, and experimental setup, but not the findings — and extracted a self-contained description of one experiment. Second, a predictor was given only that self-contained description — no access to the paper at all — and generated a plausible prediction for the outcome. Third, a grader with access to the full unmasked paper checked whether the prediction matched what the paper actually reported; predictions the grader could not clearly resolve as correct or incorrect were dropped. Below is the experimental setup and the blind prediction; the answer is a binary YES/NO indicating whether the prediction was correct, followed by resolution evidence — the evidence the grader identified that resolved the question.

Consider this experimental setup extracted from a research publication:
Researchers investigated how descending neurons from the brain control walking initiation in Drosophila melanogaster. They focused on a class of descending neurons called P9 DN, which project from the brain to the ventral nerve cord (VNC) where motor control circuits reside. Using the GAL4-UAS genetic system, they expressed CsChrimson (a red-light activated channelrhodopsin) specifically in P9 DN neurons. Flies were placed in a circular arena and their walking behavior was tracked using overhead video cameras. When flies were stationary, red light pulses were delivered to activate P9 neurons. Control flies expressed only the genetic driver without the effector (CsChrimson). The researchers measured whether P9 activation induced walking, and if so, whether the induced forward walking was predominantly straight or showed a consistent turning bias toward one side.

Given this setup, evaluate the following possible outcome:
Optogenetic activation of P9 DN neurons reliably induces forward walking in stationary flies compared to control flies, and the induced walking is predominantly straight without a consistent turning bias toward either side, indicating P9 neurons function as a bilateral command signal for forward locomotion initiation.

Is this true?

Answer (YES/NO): NO